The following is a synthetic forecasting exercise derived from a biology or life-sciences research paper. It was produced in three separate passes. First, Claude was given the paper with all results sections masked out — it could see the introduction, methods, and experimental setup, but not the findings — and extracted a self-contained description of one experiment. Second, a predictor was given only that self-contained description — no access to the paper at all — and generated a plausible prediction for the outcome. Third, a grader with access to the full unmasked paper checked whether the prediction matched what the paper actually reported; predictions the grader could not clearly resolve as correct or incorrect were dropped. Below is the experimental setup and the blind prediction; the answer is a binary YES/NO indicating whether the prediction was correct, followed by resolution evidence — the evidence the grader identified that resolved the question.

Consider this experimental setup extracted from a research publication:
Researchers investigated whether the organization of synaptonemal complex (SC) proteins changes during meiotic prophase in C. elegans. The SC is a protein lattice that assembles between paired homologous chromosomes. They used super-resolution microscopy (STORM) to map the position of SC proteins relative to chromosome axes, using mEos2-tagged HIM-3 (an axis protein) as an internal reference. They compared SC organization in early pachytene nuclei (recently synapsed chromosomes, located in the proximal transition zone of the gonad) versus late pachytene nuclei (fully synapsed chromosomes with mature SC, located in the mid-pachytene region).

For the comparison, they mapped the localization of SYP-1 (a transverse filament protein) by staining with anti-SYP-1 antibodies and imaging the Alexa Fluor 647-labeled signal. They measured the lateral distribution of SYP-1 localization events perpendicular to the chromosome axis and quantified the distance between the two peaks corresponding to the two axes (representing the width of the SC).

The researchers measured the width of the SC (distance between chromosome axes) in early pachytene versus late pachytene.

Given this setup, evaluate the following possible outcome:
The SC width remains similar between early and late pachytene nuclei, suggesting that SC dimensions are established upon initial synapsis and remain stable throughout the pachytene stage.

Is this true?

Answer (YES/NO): YES